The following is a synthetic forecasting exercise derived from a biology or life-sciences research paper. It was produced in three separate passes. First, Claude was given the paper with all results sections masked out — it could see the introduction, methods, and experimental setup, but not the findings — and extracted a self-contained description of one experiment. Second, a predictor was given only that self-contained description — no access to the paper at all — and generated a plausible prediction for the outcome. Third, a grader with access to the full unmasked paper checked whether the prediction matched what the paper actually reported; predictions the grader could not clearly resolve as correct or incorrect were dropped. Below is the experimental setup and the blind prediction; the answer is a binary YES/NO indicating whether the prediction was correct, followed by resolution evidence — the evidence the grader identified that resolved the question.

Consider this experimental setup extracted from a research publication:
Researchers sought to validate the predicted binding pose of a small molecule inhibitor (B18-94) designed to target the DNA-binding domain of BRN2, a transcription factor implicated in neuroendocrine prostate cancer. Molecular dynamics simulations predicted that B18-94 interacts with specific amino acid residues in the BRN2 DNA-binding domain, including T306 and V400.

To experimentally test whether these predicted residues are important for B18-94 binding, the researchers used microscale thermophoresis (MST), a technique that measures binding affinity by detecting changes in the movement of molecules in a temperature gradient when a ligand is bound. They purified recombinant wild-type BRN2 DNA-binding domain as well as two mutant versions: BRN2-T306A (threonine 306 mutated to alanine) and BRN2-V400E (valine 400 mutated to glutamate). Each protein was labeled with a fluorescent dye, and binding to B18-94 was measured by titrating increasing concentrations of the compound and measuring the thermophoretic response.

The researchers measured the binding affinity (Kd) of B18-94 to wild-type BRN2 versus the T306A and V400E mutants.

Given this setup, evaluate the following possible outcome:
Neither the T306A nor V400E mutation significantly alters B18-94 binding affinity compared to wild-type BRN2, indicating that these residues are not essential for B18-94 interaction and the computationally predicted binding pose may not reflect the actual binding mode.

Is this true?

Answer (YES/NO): NO